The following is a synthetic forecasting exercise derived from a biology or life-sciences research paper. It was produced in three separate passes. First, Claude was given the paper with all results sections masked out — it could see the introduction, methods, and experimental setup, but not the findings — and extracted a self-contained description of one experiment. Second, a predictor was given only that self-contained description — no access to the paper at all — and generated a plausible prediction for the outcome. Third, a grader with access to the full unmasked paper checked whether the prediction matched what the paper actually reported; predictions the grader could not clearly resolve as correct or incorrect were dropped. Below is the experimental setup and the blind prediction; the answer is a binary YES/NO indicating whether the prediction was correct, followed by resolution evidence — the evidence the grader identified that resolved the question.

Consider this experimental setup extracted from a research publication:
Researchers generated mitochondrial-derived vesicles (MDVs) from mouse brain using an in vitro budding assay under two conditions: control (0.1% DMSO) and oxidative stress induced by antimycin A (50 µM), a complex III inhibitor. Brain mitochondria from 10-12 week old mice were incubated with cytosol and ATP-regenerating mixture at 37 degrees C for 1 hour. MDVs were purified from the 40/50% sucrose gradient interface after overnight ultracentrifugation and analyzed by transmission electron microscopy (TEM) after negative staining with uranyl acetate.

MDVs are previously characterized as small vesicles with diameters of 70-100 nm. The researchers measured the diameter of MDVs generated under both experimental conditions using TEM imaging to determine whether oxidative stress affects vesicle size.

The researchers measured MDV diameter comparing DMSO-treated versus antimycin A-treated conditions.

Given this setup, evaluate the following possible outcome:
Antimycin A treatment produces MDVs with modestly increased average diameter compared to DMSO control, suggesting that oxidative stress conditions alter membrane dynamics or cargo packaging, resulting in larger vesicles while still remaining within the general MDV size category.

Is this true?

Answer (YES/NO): NO